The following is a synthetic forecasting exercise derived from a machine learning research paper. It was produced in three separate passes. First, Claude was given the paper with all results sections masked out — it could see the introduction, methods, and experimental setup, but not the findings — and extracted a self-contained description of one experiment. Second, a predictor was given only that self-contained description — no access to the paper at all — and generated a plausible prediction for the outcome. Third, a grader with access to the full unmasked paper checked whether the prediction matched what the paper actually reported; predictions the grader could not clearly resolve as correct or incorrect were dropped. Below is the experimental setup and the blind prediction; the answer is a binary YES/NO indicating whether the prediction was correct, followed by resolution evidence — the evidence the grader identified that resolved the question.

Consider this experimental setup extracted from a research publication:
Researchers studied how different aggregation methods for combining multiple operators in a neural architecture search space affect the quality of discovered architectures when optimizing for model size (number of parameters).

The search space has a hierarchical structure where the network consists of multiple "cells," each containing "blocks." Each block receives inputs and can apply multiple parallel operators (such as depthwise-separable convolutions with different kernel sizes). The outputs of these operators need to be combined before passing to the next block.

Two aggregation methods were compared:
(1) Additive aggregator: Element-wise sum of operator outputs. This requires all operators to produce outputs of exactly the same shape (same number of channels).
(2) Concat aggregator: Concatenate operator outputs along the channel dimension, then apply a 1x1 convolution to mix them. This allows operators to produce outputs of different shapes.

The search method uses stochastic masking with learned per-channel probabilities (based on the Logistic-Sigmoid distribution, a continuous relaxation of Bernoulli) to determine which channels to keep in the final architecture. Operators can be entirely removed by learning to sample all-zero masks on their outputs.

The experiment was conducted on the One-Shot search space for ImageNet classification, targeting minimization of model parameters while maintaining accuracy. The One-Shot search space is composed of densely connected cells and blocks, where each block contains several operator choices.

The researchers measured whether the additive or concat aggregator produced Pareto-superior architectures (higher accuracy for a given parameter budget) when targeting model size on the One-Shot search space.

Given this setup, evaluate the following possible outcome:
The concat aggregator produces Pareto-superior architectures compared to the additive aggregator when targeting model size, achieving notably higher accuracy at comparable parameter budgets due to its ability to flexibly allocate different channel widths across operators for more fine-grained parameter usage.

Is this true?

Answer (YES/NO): YES